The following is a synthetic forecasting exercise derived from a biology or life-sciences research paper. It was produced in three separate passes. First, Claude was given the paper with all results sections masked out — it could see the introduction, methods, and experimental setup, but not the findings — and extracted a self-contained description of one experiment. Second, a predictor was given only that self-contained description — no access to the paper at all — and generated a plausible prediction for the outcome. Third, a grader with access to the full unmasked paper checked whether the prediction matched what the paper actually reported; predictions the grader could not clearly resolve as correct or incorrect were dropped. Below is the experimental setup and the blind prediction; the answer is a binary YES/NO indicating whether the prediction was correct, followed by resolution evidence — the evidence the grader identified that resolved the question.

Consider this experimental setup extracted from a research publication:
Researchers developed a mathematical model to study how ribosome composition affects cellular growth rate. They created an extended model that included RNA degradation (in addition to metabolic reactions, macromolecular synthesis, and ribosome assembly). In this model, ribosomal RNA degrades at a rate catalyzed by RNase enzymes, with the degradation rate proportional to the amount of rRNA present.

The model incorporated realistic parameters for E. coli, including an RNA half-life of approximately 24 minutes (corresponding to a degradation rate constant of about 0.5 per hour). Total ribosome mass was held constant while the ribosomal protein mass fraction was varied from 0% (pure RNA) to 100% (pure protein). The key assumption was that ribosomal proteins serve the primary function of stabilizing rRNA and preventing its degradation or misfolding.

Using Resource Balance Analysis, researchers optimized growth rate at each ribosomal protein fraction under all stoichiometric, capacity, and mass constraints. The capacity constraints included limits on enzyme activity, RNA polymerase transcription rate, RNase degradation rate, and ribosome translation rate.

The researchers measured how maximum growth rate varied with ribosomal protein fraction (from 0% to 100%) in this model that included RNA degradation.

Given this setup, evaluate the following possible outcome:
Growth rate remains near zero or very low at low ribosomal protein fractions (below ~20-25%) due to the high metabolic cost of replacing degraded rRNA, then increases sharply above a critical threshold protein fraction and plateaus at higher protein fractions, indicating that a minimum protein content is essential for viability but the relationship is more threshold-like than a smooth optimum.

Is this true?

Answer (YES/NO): NO